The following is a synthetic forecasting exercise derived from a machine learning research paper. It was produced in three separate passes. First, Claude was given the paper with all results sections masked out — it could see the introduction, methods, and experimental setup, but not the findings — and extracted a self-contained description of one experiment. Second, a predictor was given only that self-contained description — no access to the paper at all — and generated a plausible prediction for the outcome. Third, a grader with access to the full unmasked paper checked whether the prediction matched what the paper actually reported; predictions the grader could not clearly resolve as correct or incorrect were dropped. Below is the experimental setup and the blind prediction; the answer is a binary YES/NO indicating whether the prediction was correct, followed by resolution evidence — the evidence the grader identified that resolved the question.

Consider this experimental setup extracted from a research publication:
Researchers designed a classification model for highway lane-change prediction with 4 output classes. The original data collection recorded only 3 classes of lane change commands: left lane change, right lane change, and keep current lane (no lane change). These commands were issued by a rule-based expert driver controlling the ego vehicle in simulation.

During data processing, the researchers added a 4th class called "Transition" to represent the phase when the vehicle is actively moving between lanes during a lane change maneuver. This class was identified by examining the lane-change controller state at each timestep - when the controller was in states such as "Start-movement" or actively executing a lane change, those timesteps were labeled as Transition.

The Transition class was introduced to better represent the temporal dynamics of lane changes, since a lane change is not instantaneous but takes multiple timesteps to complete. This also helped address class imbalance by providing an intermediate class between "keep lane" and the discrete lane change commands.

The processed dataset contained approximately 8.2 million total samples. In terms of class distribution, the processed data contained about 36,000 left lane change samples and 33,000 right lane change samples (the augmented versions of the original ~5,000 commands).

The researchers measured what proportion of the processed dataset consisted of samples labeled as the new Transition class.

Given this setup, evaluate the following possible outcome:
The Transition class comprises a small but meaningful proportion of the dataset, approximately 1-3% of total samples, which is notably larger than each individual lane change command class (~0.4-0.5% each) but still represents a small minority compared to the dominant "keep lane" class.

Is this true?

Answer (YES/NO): NO